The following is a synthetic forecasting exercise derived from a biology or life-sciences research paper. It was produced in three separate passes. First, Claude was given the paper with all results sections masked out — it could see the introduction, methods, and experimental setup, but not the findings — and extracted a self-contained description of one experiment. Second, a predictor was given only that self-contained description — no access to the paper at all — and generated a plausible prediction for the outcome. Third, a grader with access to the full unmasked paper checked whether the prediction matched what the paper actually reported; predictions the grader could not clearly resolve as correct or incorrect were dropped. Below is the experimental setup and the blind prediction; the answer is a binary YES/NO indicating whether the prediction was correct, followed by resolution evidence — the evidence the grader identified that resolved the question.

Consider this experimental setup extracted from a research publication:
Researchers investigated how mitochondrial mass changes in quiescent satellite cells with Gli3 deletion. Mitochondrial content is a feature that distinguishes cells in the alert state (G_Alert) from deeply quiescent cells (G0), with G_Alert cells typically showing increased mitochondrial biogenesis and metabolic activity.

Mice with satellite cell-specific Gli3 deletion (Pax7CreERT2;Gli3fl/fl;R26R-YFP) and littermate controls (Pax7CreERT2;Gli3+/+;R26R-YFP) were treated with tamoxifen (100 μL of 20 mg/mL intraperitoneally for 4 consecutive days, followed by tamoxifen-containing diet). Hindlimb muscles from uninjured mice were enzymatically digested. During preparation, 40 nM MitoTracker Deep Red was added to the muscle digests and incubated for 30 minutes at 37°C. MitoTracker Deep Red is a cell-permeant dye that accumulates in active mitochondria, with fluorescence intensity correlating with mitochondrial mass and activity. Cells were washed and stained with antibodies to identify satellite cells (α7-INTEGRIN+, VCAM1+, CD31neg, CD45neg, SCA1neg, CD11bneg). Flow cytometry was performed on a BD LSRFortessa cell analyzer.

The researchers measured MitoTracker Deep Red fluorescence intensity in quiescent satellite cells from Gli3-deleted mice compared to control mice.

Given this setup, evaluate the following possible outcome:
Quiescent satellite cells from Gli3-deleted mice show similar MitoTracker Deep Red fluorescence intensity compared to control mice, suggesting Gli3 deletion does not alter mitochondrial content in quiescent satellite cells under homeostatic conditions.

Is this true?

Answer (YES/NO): NO